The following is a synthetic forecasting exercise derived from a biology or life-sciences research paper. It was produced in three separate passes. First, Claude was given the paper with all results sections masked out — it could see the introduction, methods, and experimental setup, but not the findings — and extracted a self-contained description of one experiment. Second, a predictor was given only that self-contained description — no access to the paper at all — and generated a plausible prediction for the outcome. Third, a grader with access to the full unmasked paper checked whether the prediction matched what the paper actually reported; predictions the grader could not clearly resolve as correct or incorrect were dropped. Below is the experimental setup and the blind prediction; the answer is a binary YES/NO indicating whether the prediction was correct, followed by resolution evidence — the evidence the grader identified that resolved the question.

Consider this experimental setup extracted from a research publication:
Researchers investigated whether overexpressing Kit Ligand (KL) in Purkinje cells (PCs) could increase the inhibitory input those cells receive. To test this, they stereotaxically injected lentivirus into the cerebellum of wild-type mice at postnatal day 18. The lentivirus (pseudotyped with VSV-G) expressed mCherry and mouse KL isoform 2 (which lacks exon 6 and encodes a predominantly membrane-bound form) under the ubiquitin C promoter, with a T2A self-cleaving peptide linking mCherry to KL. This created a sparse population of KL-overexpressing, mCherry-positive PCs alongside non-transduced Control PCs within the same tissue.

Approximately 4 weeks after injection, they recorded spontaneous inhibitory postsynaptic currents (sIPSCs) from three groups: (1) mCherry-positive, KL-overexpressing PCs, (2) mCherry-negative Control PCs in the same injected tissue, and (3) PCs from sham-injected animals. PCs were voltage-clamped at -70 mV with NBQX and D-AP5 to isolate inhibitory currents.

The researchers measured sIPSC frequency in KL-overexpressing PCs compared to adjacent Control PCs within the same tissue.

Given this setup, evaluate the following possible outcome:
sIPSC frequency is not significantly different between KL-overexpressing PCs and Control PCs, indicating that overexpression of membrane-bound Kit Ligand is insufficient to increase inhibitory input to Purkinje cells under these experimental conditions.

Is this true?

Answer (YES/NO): NO